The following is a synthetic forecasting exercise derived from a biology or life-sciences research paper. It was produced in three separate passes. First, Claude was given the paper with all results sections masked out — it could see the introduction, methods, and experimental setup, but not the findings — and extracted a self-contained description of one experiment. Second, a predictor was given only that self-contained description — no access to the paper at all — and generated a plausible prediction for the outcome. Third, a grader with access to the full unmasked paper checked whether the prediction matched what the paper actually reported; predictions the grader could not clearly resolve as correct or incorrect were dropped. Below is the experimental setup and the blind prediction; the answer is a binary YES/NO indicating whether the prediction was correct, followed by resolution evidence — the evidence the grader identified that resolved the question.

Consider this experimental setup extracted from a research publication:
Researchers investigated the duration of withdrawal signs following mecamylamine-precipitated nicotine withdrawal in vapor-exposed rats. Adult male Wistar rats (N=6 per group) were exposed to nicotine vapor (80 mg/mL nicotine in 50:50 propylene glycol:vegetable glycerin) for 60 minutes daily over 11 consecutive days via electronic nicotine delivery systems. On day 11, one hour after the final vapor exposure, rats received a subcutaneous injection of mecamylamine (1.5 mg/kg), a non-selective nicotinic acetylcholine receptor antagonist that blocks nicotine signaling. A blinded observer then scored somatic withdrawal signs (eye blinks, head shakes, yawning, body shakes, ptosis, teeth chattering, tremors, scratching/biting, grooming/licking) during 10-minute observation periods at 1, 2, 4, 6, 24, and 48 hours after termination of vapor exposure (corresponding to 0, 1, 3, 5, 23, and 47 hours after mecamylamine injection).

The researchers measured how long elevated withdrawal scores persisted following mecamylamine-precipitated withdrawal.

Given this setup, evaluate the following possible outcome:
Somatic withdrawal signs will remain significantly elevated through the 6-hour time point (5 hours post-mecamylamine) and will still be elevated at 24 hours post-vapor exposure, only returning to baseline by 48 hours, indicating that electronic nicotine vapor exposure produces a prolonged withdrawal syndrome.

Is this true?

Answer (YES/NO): NO